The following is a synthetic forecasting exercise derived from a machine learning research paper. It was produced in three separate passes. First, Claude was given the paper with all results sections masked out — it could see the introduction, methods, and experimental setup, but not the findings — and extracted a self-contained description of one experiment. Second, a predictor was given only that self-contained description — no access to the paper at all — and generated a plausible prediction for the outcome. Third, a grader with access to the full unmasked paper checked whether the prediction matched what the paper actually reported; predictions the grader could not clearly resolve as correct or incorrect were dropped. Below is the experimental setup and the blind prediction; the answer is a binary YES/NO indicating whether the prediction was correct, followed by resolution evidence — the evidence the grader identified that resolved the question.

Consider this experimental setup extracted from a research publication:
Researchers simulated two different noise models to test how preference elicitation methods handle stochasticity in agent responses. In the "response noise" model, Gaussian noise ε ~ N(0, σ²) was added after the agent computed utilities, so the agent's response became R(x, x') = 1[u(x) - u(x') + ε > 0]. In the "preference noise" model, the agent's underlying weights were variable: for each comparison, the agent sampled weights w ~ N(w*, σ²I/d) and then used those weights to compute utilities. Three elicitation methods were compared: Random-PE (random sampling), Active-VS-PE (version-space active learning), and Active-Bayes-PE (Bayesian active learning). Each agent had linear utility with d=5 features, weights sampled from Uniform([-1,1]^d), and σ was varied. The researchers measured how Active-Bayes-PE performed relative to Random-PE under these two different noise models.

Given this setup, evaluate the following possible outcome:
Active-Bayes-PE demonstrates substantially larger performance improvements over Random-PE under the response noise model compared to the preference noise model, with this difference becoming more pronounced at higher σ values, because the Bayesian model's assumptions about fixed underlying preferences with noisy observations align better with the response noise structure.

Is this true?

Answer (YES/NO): YES